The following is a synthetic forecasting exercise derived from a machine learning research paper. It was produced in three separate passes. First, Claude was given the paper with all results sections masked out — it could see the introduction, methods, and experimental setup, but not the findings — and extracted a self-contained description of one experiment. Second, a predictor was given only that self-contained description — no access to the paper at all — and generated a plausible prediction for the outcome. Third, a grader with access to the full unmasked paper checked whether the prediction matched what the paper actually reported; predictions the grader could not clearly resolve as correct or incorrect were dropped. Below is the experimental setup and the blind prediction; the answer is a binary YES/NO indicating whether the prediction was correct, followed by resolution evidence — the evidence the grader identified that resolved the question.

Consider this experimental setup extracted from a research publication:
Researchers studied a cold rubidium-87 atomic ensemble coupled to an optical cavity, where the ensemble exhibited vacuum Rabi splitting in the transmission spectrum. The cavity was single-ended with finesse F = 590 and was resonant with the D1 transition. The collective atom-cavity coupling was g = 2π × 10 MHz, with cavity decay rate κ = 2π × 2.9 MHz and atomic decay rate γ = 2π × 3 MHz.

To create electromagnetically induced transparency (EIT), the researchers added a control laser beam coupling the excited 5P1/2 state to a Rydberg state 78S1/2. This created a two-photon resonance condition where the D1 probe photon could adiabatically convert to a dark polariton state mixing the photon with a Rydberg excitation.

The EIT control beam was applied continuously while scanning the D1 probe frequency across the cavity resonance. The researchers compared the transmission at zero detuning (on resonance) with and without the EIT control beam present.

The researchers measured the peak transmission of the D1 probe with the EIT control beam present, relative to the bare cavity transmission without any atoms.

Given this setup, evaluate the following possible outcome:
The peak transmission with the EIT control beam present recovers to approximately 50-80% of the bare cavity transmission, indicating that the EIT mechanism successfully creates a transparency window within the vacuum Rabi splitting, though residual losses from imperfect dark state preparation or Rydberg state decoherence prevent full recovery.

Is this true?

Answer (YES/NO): NO